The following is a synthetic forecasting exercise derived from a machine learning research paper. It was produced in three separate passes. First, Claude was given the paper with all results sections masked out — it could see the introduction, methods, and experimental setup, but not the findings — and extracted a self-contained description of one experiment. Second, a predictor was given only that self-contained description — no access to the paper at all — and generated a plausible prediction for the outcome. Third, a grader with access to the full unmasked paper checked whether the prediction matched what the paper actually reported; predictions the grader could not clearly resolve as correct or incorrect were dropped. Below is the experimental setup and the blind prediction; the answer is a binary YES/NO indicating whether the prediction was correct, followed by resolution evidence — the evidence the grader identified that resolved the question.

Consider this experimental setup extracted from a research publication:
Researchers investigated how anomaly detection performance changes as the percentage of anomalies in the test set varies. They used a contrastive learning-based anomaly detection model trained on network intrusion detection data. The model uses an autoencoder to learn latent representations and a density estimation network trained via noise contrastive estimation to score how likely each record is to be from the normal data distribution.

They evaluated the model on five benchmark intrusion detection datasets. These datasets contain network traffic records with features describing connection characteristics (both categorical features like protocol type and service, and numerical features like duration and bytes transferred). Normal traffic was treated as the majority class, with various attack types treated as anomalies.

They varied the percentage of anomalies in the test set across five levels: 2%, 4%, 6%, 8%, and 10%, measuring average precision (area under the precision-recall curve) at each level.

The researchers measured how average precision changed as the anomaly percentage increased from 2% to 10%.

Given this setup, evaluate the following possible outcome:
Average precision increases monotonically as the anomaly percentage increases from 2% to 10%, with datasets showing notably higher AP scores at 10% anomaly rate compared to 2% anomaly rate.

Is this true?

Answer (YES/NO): NO